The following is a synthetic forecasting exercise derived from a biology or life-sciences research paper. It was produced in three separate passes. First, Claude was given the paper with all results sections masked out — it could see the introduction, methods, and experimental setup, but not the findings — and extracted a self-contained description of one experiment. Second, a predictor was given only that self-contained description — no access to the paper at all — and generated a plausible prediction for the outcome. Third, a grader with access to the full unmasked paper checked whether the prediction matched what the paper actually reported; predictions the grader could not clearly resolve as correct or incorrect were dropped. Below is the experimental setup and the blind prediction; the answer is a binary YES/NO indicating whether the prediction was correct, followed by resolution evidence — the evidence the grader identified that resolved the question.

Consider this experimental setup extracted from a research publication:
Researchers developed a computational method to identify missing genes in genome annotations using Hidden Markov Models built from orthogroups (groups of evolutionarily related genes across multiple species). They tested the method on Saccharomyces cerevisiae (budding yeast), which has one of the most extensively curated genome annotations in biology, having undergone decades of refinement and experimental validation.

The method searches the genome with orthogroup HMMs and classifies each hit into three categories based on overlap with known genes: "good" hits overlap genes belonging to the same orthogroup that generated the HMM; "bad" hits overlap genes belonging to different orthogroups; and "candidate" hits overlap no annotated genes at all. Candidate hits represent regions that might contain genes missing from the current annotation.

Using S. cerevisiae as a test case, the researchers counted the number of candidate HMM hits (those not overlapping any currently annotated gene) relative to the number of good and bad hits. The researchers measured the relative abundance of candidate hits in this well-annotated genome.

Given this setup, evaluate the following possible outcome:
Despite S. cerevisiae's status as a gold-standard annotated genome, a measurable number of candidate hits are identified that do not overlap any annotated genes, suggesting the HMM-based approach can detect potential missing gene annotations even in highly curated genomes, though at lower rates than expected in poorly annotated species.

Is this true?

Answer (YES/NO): YES